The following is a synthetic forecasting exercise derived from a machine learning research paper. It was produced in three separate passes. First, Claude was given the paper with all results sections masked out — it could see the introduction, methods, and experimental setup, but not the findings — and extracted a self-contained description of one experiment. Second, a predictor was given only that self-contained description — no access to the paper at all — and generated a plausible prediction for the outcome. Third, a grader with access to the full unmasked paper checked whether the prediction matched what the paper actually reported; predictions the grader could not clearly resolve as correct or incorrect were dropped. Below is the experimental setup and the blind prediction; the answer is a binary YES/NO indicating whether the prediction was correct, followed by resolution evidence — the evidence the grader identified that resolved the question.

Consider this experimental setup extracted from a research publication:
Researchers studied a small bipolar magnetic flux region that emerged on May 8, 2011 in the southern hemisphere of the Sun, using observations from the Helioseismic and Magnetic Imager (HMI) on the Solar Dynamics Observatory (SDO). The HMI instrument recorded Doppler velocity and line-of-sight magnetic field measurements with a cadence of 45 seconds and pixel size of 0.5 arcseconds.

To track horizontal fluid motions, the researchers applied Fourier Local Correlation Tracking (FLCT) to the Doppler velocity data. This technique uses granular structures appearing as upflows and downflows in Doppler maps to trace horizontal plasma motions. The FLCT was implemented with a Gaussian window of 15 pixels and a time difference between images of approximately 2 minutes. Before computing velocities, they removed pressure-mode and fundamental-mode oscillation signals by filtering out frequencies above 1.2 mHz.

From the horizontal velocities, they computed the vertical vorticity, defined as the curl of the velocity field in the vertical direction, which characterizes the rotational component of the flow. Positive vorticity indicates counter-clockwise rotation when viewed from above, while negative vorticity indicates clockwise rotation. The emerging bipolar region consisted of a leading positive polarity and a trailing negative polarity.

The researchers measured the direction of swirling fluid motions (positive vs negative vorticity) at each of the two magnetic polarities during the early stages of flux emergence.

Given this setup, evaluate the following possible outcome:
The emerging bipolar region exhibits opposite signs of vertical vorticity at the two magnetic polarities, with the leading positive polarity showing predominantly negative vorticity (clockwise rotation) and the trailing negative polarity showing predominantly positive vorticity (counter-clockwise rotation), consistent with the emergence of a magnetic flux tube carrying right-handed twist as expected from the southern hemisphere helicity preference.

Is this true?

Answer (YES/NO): NO